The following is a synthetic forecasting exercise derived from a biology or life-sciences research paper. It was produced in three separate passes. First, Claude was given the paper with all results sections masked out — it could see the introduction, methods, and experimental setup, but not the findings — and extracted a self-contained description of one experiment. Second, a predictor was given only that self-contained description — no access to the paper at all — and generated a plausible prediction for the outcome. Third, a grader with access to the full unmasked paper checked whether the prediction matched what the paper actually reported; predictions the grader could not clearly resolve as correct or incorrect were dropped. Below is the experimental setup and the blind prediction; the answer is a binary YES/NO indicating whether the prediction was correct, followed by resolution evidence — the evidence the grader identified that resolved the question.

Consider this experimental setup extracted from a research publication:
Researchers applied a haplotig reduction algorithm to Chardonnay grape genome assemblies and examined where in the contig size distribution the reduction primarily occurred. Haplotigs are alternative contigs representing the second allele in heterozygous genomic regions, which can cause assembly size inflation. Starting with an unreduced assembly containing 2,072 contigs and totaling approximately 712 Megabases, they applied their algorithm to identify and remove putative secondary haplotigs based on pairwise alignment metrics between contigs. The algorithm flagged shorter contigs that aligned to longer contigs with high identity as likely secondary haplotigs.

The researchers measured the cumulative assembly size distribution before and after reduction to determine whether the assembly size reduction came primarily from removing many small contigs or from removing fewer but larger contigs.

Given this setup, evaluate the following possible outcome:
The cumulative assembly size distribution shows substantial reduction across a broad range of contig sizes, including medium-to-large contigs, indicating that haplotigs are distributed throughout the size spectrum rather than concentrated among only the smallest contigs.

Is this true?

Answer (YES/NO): NO